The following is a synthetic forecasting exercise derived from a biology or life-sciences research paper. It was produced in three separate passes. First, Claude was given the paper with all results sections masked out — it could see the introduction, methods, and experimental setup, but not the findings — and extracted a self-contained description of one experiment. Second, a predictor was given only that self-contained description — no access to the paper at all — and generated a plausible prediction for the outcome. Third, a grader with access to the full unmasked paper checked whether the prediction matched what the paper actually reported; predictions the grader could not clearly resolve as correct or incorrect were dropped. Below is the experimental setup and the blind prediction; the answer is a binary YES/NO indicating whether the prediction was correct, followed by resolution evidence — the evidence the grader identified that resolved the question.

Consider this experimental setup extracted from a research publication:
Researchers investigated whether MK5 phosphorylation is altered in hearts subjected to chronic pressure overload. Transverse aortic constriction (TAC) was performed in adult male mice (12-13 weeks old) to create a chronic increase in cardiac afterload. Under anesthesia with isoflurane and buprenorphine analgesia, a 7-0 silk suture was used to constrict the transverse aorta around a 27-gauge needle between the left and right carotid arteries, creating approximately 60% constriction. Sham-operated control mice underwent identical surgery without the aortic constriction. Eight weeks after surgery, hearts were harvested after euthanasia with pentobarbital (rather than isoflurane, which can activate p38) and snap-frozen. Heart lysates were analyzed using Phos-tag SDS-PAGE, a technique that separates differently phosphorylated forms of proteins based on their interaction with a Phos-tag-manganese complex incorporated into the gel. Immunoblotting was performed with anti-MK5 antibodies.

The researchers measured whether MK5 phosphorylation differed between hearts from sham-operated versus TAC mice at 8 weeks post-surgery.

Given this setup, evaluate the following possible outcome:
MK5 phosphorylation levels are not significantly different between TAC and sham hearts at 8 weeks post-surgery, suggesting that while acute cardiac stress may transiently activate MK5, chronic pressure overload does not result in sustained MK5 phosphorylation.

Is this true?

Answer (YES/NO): NO